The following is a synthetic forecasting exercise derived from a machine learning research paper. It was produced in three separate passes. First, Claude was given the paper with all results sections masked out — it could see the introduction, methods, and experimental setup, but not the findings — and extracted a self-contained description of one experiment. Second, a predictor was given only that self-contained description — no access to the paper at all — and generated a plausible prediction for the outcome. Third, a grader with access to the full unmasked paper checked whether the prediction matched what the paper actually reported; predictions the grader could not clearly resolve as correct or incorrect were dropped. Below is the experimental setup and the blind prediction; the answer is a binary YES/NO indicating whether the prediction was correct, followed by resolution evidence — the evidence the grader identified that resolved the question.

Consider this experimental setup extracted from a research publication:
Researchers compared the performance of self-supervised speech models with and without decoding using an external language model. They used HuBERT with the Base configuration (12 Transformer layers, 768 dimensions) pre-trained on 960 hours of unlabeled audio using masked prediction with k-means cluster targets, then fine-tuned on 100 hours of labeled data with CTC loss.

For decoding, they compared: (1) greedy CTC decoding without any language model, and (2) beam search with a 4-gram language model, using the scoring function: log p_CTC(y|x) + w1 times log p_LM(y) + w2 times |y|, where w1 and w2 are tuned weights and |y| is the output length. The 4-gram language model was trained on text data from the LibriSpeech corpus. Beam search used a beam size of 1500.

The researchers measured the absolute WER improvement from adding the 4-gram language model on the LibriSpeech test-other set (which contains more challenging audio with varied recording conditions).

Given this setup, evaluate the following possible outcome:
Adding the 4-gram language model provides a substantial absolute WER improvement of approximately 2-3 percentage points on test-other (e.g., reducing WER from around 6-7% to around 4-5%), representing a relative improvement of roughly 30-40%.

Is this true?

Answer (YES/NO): NO